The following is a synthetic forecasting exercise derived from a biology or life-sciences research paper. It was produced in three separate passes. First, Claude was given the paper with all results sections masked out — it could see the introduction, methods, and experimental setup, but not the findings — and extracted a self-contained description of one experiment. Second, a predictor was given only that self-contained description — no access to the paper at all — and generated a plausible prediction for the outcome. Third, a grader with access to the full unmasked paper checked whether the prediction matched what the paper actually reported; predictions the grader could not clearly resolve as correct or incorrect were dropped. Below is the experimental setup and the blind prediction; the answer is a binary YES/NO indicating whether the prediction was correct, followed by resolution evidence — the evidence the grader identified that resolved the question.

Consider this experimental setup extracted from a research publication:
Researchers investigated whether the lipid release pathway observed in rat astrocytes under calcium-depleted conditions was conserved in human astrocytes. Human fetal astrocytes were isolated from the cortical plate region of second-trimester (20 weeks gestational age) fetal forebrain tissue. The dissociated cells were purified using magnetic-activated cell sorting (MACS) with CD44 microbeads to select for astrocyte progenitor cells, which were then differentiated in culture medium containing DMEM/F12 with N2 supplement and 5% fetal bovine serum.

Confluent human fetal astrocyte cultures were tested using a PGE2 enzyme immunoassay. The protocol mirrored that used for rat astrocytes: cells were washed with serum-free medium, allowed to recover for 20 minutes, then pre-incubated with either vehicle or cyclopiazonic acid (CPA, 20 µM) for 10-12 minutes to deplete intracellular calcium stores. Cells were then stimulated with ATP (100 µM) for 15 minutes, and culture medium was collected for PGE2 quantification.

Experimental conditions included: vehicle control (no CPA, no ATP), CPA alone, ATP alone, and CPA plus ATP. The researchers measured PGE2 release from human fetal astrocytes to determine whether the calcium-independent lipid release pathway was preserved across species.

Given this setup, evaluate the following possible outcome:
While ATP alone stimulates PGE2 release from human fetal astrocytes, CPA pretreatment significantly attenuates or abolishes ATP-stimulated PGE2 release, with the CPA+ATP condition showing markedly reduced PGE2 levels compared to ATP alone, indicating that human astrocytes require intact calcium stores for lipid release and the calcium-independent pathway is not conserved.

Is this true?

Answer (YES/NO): NO